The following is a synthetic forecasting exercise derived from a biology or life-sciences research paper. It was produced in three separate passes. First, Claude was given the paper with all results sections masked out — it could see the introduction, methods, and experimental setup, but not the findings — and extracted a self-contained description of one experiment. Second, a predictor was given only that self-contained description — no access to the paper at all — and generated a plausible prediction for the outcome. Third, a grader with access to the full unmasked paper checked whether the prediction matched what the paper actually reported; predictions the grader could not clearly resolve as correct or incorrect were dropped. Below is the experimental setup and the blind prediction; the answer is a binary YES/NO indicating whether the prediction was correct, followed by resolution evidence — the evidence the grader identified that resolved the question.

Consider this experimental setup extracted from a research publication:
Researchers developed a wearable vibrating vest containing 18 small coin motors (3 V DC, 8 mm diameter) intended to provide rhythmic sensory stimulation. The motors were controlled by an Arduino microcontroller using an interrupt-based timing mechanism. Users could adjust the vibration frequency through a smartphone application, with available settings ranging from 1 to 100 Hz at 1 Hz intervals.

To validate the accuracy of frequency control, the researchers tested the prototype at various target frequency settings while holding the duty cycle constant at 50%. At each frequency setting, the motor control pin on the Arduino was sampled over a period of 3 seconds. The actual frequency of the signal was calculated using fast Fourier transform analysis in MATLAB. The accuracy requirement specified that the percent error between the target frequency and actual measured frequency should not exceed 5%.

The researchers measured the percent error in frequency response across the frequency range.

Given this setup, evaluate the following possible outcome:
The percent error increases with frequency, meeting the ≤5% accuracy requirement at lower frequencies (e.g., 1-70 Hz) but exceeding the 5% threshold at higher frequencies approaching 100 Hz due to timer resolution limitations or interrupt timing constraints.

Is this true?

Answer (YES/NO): NO